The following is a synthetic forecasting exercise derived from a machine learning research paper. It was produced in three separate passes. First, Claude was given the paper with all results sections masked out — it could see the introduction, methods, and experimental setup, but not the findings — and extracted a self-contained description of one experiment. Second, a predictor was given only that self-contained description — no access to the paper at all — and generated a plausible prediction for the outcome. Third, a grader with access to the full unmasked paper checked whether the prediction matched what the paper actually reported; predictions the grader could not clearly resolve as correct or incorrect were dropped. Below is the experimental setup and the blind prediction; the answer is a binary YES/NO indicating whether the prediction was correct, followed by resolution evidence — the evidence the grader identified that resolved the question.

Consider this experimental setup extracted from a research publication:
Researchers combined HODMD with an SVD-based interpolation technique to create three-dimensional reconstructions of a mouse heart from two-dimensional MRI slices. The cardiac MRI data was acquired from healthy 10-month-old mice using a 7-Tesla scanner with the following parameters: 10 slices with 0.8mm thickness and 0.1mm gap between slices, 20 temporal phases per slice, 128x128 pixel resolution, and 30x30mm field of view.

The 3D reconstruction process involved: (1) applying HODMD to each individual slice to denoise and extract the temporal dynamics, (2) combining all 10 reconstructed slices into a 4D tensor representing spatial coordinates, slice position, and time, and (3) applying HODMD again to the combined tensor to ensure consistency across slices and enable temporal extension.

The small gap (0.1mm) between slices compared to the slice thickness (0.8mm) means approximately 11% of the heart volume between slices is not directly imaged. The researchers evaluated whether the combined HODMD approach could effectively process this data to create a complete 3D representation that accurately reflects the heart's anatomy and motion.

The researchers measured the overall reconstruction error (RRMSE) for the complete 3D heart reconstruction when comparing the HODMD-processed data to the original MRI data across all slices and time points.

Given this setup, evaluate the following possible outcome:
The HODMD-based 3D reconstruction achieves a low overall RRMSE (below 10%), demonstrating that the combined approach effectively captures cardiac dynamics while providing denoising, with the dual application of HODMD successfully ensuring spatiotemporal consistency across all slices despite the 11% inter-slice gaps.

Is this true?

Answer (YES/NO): YES